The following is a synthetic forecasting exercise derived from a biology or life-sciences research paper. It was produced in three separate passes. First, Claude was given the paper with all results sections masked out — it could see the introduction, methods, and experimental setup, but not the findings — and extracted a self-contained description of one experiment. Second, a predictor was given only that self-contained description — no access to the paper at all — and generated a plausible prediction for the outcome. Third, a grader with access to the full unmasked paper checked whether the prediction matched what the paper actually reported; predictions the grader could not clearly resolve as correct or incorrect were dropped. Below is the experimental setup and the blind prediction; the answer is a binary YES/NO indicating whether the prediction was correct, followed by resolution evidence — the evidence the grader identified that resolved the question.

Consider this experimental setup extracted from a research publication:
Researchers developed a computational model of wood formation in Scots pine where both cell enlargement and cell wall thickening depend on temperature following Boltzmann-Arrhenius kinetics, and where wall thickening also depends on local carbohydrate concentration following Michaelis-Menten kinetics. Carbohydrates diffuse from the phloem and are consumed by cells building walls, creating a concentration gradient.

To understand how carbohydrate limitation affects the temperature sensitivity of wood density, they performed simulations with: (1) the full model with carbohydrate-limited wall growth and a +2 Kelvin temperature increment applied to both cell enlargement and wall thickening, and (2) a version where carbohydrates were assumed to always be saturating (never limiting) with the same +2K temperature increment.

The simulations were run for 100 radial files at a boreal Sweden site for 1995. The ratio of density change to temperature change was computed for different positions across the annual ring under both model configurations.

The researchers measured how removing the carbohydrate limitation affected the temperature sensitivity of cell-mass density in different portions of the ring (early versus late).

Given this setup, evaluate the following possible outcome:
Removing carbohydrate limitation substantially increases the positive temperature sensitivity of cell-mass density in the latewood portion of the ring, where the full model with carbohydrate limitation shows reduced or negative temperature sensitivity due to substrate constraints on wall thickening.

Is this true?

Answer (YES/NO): NO